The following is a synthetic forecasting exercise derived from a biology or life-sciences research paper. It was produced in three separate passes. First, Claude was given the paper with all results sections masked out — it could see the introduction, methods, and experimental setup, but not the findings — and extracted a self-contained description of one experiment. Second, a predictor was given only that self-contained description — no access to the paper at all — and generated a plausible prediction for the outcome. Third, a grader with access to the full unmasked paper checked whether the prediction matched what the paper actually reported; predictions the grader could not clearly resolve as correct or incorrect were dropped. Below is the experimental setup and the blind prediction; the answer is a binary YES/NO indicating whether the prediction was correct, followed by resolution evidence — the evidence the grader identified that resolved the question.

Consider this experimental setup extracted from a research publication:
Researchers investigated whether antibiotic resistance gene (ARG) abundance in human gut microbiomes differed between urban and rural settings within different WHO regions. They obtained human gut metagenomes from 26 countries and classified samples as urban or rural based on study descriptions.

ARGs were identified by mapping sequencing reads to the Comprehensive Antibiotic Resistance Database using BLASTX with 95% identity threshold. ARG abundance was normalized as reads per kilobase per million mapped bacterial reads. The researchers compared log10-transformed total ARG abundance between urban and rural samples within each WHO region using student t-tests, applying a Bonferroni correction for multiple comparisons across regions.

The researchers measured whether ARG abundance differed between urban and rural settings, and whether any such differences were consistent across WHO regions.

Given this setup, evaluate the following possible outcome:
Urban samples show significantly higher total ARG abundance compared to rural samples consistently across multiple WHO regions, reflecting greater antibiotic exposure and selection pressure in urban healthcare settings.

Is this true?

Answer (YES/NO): NO